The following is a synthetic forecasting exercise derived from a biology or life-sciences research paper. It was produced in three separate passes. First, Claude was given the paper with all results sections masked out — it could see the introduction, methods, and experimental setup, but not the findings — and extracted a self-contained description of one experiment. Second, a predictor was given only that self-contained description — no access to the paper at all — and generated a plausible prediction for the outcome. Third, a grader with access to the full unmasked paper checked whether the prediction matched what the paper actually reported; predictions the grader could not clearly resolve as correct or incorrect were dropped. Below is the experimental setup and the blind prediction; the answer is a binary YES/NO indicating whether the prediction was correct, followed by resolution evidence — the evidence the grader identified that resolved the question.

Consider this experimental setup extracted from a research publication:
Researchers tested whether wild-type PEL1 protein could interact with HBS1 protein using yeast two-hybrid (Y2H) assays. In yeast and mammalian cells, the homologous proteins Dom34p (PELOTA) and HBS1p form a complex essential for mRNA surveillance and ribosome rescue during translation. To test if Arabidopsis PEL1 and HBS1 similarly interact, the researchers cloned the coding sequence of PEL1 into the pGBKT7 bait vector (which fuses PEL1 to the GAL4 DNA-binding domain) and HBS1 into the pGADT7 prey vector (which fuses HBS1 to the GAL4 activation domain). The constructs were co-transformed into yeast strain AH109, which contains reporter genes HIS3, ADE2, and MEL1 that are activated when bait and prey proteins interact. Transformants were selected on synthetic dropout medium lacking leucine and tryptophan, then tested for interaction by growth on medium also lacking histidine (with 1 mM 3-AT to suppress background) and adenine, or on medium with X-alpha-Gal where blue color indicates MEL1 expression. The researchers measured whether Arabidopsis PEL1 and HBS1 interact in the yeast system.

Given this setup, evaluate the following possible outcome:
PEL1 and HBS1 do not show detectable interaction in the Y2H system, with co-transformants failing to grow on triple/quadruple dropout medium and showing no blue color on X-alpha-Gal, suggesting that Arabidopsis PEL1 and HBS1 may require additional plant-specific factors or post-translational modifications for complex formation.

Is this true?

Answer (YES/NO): NO